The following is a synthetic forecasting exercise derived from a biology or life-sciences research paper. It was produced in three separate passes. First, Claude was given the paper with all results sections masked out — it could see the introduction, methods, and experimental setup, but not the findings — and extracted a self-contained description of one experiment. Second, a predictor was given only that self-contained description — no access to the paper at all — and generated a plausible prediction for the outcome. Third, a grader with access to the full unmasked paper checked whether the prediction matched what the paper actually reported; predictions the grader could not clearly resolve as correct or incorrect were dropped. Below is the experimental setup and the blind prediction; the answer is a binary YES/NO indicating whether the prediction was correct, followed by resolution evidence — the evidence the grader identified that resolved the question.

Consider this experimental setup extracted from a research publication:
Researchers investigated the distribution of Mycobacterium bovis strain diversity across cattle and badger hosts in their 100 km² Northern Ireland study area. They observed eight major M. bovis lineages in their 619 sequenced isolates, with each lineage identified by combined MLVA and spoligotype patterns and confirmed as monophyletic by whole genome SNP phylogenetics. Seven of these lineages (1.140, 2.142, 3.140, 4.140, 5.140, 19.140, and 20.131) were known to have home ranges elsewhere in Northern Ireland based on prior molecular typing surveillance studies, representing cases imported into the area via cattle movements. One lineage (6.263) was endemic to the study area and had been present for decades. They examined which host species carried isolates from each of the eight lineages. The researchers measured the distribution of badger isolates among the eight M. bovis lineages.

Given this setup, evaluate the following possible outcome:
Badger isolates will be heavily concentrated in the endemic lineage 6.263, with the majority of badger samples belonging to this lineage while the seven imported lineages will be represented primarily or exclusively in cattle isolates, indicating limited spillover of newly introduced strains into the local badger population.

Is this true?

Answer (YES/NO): YES